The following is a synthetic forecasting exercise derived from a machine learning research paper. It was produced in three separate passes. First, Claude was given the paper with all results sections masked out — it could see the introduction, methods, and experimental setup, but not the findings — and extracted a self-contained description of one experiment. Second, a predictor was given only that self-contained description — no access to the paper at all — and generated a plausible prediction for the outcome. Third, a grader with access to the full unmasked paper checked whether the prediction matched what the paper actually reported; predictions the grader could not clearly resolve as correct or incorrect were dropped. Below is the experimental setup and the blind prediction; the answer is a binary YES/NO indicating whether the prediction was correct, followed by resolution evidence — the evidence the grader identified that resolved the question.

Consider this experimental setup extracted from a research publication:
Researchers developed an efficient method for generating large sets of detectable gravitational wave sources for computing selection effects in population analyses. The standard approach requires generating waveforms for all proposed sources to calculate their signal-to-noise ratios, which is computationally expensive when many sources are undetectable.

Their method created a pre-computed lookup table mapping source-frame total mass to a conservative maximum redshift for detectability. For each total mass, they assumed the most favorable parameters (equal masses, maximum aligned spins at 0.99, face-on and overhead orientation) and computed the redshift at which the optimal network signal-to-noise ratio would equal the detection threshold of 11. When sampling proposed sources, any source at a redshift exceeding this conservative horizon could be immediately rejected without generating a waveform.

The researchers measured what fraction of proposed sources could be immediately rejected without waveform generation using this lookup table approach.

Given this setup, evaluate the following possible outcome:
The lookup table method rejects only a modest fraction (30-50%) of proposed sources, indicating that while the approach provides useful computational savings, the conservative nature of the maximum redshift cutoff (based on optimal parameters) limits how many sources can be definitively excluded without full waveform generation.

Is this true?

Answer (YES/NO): NO